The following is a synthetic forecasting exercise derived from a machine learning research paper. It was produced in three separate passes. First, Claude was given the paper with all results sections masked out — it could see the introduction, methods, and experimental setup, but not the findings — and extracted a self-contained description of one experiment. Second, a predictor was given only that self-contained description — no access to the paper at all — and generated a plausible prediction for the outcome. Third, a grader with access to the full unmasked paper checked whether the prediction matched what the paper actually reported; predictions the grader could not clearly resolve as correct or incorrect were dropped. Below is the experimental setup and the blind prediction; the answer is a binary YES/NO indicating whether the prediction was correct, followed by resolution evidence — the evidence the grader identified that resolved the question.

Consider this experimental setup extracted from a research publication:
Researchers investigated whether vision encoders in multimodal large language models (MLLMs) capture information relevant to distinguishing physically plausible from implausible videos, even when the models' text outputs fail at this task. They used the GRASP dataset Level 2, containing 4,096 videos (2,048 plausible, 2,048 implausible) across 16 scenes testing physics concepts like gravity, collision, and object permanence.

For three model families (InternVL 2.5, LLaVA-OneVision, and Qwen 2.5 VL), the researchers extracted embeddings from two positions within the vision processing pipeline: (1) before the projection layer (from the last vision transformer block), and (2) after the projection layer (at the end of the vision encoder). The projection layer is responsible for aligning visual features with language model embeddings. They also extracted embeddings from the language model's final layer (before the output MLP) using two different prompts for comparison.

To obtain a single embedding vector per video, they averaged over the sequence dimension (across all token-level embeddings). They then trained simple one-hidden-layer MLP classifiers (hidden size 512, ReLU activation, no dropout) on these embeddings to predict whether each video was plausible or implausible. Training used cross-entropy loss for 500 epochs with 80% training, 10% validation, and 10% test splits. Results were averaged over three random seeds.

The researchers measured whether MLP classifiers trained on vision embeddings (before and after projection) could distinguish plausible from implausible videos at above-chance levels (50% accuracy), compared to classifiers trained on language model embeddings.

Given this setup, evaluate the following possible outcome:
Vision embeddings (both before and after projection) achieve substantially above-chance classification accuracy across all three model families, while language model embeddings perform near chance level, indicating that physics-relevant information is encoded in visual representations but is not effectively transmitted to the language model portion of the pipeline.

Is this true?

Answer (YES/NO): NO